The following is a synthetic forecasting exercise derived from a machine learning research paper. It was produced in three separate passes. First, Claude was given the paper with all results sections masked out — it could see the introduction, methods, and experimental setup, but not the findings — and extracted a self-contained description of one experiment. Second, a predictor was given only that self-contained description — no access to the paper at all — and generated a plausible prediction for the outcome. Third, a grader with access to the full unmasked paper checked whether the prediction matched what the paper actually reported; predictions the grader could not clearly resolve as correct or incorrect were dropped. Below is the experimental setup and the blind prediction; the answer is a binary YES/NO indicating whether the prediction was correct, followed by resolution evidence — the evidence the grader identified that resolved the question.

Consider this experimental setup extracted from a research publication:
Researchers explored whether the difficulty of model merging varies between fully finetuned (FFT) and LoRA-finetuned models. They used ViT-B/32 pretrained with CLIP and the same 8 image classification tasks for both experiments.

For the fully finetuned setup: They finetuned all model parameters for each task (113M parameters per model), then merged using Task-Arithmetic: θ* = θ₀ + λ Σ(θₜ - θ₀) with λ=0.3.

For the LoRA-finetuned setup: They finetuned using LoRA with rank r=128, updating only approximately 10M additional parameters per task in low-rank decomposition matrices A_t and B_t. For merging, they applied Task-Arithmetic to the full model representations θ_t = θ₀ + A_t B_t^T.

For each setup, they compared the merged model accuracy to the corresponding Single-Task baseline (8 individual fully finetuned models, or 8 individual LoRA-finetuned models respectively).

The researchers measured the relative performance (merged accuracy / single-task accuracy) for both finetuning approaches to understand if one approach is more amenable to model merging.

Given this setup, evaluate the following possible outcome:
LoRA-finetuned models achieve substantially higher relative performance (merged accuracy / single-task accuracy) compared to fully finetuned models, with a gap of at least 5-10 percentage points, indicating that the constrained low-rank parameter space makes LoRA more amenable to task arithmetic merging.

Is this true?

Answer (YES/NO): NO